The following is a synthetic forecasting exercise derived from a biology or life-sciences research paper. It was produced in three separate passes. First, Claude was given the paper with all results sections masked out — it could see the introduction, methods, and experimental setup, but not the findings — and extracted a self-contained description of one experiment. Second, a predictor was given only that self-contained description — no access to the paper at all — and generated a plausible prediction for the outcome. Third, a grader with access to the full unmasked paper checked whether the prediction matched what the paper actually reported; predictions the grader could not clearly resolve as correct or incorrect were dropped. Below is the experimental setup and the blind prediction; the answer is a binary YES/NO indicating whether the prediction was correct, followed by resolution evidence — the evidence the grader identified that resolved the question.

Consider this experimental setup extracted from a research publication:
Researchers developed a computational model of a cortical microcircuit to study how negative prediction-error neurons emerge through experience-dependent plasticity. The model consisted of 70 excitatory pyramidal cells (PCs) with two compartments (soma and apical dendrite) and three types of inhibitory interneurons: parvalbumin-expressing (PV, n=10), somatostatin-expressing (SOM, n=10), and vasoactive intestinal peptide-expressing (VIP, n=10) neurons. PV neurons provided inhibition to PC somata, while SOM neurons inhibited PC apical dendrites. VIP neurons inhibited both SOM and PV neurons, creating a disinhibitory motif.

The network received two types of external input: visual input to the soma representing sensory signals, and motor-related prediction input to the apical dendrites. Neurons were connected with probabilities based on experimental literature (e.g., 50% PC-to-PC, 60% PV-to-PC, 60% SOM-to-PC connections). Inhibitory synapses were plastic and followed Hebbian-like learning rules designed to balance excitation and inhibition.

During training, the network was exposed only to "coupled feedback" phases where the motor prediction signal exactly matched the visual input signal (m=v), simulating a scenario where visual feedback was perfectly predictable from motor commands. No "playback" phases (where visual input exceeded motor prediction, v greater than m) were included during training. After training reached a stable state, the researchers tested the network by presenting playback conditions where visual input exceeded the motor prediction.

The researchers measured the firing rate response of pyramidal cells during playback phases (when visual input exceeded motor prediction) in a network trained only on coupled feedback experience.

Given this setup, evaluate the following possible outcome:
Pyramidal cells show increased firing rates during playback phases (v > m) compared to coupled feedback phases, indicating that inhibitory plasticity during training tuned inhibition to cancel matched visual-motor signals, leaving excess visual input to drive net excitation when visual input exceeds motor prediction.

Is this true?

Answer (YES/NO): NO